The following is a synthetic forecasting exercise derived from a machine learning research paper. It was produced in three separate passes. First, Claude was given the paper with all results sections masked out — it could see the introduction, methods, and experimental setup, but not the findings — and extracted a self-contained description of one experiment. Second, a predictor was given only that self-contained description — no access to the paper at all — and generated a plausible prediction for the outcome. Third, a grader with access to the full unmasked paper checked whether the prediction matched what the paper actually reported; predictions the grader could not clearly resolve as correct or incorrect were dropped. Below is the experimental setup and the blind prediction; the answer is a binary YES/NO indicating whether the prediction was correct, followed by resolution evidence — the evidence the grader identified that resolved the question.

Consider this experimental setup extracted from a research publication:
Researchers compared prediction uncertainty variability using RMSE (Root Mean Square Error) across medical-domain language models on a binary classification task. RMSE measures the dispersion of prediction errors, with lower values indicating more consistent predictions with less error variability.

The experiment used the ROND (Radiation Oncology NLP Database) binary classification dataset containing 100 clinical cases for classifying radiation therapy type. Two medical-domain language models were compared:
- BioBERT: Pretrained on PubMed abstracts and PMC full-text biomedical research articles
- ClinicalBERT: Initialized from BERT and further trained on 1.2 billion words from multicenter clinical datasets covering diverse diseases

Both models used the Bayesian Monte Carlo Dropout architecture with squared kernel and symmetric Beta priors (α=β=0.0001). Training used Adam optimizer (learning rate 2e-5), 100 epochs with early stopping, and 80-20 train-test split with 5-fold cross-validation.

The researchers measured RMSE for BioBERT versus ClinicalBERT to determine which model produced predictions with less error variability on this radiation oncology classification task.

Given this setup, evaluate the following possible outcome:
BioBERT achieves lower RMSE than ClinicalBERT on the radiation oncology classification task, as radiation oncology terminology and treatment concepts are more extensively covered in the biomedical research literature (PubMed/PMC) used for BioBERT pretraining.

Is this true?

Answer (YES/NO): NO